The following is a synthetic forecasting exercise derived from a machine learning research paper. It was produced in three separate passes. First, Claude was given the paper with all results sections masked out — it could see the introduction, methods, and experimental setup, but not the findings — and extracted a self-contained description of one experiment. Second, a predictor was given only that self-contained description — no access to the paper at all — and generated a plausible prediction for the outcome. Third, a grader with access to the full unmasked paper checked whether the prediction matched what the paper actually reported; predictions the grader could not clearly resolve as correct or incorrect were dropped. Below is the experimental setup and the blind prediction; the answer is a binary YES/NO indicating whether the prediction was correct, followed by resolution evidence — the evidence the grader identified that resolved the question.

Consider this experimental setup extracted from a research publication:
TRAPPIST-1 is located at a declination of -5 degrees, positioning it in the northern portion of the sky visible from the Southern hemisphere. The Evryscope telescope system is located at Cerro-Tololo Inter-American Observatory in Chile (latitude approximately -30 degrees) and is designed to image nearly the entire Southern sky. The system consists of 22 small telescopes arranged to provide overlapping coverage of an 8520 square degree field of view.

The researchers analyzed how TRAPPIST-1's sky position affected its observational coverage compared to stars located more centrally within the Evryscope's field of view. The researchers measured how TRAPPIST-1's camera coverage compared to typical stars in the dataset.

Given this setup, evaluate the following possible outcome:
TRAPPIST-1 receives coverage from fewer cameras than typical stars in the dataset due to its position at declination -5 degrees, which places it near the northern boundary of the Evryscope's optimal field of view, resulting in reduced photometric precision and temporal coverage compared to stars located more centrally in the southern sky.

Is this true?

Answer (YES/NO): YES